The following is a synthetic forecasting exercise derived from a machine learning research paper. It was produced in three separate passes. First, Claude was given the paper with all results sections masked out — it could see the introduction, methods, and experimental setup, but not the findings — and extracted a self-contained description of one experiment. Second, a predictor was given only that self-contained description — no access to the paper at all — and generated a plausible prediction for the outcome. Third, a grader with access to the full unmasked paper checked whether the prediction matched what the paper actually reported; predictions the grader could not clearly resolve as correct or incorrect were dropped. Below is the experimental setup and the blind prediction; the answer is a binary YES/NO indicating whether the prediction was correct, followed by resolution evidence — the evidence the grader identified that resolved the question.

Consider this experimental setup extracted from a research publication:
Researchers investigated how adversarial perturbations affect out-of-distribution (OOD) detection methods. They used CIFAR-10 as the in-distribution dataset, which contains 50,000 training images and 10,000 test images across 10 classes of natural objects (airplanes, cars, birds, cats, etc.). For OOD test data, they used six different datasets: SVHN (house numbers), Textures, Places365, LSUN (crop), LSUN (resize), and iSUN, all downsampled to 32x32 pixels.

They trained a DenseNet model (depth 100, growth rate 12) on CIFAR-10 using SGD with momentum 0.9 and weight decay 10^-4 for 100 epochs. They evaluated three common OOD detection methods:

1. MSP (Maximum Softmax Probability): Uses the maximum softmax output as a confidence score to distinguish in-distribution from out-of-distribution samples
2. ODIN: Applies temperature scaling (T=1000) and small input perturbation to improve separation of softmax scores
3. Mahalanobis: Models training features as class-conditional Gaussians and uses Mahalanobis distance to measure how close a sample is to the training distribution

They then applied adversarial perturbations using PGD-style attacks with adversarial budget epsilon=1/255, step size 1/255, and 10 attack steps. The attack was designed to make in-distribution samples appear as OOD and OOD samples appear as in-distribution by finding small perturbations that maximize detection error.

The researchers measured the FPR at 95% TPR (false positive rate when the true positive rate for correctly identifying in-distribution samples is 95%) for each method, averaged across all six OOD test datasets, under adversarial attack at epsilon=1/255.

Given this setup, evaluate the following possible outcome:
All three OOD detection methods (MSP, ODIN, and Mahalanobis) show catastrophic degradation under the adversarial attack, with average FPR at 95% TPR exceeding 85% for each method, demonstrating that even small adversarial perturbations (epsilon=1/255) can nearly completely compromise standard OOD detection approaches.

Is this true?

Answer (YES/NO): YES